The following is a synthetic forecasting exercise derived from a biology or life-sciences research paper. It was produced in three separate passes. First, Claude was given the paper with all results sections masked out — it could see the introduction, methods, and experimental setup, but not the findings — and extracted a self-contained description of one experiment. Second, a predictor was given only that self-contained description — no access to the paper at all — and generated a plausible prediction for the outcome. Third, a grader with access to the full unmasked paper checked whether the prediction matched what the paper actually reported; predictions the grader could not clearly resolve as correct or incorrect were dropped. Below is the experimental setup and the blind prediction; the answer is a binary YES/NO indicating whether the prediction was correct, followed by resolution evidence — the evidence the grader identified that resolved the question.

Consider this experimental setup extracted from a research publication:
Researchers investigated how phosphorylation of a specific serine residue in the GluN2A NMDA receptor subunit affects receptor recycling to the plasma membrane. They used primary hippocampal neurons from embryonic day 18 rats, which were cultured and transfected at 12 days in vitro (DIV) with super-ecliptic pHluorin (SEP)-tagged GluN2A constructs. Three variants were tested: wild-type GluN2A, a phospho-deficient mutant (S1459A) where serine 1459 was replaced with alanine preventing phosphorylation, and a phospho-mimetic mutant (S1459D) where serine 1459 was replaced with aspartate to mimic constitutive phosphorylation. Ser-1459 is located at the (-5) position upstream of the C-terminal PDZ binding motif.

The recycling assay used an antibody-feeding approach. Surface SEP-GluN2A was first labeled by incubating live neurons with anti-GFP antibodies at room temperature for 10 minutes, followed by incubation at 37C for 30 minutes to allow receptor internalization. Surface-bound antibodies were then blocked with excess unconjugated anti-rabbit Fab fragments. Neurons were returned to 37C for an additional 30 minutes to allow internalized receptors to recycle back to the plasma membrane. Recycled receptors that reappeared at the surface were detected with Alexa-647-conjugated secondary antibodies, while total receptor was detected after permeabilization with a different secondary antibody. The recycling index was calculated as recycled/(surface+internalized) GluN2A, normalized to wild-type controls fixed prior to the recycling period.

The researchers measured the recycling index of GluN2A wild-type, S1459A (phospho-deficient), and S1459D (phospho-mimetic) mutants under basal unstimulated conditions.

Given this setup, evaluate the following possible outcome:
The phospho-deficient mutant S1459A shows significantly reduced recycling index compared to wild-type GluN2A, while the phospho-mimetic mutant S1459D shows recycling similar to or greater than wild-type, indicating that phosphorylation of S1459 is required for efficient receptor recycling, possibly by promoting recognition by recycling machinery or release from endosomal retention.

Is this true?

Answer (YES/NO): YES